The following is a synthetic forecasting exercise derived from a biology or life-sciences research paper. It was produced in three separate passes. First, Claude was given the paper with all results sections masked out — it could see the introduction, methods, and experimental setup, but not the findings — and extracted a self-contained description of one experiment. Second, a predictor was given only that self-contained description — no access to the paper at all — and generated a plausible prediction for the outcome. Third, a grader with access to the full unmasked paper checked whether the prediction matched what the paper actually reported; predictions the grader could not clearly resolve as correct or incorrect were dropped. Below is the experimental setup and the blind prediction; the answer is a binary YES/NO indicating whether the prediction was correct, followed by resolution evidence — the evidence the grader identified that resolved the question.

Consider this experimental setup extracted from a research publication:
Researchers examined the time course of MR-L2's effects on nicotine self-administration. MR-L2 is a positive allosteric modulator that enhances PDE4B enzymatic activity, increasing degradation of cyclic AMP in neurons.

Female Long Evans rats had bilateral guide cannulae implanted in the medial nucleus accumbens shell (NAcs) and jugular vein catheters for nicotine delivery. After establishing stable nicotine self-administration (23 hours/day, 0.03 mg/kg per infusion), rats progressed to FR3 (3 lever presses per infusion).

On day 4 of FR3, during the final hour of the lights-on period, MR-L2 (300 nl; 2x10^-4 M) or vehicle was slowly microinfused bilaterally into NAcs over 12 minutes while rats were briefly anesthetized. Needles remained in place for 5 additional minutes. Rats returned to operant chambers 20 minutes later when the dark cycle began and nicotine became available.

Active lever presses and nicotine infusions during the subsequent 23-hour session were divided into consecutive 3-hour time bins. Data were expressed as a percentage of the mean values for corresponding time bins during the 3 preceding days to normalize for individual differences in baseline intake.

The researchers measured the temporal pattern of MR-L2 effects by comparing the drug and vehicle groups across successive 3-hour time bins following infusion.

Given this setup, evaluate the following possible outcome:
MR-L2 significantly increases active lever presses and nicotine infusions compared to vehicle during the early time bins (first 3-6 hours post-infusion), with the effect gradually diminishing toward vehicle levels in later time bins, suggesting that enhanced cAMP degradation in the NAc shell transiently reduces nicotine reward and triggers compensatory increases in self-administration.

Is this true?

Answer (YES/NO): NO